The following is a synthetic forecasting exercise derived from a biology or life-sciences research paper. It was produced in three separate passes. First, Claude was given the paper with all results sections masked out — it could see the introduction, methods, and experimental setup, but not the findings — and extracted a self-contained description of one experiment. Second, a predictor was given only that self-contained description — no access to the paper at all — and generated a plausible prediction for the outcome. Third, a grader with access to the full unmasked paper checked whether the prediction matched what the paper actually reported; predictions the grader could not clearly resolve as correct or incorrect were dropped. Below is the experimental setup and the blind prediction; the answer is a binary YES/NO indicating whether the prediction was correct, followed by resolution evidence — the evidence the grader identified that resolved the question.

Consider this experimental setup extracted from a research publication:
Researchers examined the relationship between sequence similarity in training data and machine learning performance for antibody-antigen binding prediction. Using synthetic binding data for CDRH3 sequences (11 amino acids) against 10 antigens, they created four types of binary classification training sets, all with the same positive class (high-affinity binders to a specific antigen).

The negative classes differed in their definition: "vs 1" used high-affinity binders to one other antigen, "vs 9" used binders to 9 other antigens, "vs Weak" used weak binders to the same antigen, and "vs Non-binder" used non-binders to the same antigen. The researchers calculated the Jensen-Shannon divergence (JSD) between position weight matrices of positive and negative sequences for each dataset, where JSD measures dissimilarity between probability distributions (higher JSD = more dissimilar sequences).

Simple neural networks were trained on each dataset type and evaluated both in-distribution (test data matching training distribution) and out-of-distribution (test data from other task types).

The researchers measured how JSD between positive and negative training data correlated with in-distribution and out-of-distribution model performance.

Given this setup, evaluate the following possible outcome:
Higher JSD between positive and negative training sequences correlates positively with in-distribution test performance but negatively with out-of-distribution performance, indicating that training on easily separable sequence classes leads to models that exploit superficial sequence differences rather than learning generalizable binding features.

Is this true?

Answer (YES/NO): YES